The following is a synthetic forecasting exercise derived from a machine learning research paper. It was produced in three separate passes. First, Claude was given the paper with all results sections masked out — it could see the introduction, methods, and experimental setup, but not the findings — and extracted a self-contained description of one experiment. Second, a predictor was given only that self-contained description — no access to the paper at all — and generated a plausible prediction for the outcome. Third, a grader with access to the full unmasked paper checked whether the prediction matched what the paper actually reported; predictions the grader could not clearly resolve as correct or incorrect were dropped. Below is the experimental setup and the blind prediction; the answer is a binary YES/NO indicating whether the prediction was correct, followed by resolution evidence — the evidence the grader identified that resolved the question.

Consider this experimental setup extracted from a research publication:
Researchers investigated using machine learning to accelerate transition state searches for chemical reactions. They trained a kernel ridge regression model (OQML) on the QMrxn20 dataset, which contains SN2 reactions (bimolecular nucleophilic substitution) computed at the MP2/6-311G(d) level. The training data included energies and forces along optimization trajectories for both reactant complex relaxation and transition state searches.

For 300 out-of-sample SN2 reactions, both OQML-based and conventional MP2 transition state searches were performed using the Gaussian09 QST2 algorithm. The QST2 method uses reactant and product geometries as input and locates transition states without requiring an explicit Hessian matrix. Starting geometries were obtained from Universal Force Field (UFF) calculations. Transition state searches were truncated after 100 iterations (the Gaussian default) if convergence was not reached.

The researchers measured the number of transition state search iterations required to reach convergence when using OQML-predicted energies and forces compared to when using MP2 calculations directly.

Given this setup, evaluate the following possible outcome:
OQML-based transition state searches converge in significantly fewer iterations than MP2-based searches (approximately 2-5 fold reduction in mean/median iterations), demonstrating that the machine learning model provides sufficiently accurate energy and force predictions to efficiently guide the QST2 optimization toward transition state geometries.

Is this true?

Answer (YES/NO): NO